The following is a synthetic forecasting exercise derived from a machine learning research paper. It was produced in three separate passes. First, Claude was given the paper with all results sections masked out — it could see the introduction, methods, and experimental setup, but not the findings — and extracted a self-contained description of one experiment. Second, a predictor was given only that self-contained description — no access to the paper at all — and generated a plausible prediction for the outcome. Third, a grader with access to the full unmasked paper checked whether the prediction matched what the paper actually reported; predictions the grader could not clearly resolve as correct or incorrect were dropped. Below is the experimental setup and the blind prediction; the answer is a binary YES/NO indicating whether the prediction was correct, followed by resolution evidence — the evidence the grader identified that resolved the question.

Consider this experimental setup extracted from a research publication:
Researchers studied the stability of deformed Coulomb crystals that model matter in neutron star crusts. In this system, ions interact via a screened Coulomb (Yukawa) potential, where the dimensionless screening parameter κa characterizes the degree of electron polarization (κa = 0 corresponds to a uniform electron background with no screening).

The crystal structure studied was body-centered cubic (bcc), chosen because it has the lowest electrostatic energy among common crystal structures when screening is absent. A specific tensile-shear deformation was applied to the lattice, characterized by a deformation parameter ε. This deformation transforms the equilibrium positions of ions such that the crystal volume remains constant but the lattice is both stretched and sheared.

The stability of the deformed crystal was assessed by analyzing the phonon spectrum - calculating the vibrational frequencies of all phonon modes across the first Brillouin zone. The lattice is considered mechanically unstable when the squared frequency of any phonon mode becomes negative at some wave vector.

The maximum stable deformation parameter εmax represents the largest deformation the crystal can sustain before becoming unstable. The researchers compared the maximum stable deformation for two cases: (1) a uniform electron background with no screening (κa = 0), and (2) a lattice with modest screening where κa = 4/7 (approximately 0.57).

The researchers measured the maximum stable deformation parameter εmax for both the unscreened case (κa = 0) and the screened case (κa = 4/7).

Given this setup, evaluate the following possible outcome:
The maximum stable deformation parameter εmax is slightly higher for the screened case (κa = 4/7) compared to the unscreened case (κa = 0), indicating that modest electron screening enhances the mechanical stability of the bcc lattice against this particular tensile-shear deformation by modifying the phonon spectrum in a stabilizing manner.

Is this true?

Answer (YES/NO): NO